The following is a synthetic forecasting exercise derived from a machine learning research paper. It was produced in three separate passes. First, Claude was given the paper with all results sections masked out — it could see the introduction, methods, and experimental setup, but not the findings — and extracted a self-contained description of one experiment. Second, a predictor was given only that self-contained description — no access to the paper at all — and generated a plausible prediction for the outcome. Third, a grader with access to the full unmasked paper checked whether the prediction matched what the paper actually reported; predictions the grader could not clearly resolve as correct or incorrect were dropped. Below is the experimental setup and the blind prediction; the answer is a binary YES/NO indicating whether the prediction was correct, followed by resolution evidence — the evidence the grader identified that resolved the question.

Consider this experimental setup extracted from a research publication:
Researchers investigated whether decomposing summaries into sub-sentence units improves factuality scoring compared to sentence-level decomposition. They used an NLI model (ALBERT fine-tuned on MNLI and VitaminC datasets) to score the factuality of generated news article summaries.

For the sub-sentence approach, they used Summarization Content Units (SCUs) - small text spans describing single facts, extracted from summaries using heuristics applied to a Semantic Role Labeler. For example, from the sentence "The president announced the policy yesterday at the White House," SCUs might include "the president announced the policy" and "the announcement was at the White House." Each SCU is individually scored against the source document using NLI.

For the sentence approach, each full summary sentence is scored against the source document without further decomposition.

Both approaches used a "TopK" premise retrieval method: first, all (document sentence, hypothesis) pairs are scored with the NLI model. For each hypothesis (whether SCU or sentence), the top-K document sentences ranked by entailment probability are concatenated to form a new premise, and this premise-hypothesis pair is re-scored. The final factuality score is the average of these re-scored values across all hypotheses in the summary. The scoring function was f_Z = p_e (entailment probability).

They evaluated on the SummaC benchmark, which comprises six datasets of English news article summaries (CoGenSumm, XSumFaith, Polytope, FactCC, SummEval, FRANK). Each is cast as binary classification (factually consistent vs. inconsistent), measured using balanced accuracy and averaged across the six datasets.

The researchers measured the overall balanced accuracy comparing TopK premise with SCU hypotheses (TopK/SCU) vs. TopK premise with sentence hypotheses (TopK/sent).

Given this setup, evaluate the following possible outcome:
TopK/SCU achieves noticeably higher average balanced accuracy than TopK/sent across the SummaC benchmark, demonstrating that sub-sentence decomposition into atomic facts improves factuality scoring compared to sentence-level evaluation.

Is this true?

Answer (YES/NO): NO